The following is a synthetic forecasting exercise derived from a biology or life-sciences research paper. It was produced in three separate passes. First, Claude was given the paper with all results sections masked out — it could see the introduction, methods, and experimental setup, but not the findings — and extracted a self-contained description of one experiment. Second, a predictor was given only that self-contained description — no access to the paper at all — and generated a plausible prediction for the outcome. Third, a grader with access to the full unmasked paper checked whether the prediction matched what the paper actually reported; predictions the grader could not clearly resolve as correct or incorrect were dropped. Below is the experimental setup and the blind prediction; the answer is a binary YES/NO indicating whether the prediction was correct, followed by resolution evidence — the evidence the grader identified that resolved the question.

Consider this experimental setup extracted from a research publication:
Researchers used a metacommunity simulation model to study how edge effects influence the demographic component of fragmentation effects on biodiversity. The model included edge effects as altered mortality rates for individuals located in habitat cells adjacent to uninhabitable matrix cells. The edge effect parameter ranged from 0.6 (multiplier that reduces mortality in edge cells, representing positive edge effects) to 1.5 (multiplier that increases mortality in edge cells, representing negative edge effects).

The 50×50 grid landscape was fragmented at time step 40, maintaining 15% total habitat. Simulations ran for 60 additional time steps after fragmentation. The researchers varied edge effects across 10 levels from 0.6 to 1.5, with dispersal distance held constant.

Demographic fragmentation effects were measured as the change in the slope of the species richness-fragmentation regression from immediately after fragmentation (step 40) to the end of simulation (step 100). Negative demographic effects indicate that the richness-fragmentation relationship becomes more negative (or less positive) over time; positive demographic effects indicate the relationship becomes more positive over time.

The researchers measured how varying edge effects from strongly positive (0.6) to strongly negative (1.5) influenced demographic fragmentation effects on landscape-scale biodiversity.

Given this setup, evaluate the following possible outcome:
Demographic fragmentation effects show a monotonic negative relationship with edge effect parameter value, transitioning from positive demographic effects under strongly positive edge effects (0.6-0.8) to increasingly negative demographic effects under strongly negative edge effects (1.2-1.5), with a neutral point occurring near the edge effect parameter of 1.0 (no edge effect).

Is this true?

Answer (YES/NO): NO